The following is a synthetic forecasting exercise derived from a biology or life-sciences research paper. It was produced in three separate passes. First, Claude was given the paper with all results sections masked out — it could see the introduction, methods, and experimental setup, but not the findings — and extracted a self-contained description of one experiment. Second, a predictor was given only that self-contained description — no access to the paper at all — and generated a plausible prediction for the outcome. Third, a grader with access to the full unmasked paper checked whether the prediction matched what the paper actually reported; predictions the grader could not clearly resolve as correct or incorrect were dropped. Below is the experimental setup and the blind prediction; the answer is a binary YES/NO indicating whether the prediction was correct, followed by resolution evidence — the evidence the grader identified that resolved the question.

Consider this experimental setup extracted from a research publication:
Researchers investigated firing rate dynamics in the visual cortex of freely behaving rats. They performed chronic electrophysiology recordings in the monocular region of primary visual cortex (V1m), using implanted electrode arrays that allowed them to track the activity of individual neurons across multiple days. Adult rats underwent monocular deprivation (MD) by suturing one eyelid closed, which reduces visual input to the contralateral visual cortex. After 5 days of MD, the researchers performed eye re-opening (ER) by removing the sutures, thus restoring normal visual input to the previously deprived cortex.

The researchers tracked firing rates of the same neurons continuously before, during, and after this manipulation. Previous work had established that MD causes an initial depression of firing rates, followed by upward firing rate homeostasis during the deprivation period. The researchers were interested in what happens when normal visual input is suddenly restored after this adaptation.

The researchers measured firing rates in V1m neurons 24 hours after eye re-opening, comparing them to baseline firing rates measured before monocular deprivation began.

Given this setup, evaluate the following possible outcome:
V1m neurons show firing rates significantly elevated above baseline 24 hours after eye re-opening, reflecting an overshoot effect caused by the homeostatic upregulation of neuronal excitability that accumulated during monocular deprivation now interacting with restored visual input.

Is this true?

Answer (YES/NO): YES